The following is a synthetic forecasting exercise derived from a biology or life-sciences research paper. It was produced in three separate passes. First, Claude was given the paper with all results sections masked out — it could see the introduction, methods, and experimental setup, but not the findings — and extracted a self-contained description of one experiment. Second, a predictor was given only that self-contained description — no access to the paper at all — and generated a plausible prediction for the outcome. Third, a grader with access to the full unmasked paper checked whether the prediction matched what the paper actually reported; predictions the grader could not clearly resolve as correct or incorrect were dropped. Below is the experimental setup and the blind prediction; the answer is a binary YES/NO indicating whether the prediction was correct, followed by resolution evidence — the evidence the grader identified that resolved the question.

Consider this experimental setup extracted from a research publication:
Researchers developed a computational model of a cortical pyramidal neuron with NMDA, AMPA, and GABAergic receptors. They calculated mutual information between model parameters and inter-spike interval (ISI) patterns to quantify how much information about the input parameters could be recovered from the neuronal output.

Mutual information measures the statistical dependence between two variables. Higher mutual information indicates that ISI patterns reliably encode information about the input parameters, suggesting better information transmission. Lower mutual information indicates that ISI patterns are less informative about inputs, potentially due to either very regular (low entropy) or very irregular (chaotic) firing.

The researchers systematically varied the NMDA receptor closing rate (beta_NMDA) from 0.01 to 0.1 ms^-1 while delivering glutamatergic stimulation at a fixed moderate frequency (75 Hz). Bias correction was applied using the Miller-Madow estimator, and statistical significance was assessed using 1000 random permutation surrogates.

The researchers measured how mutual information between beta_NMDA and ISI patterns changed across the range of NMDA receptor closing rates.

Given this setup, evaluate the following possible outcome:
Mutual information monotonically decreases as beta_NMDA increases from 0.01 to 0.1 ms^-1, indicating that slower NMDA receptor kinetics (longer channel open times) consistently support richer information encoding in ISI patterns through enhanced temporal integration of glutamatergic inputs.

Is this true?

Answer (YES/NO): NO